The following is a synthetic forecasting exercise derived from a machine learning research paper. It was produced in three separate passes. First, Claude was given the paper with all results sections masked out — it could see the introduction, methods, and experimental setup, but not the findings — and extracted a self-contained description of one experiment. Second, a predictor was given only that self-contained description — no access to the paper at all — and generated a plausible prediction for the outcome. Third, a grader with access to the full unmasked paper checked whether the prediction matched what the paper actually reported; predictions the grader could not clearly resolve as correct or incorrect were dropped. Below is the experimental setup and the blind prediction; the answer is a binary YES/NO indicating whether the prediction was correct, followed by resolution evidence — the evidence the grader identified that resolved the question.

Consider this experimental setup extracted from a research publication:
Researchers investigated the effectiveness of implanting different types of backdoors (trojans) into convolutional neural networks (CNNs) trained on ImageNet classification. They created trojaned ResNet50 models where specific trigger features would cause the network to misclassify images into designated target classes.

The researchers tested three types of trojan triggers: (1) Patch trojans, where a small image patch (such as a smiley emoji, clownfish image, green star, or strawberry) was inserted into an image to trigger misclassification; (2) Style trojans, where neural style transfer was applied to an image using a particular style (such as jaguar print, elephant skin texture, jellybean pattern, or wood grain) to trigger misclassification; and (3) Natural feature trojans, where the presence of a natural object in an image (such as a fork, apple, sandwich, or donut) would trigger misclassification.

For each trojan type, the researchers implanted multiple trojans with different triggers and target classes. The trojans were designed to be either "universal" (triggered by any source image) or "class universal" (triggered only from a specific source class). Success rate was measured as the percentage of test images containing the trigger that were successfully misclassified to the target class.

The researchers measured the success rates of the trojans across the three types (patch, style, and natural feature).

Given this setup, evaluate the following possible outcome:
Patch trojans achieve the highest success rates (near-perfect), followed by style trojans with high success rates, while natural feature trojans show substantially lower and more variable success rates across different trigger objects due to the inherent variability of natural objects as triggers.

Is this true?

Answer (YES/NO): NO